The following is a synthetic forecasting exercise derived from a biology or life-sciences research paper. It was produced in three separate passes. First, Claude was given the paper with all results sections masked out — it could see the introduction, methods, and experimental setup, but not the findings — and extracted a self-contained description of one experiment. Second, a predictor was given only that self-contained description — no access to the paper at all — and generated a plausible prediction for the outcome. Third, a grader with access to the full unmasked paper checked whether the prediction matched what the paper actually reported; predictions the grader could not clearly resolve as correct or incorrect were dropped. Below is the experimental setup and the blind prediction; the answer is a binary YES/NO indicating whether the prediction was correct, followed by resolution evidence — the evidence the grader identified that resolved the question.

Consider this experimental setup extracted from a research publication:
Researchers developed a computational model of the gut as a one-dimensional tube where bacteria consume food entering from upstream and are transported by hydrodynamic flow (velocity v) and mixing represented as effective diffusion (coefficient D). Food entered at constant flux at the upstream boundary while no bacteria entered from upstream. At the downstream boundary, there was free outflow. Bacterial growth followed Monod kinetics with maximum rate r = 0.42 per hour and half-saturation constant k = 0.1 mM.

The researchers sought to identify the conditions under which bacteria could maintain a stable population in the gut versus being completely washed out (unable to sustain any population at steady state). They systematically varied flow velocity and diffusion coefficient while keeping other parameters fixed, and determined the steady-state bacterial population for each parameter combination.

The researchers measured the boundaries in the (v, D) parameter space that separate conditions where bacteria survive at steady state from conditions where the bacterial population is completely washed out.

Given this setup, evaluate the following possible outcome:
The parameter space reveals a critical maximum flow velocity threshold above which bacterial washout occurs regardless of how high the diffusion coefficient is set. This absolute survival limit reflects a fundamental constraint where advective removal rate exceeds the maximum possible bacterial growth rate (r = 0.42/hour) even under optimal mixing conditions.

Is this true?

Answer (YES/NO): YES